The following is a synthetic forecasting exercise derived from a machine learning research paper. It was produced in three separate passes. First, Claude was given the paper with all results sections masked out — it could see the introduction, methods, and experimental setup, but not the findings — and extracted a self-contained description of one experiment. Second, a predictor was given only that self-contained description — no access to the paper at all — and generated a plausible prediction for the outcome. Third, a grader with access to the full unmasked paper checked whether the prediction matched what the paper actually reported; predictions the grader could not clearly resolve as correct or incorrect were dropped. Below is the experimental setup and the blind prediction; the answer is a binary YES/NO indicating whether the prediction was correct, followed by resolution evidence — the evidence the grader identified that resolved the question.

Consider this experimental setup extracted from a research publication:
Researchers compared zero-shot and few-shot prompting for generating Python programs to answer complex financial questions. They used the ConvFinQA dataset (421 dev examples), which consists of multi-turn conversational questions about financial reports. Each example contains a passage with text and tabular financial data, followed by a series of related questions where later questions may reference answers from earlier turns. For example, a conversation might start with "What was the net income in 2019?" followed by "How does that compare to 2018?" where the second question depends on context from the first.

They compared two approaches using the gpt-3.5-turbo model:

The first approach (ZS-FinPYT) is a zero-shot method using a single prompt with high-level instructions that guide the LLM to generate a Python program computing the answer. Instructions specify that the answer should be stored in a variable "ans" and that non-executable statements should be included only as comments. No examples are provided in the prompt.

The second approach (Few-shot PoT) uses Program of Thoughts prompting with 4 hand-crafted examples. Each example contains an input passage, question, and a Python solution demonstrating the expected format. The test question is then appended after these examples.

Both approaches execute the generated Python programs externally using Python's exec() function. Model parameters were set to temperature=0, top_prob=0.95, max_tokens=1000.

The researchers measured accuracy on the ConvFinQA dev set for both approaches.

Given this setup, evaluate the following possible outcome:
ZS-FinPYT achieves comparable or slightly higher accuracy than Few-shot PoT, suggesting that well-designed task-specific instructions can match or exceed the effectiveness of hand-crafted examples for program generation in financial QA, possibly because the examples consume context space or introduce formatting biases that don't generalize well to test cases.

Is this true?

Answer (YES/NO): YES